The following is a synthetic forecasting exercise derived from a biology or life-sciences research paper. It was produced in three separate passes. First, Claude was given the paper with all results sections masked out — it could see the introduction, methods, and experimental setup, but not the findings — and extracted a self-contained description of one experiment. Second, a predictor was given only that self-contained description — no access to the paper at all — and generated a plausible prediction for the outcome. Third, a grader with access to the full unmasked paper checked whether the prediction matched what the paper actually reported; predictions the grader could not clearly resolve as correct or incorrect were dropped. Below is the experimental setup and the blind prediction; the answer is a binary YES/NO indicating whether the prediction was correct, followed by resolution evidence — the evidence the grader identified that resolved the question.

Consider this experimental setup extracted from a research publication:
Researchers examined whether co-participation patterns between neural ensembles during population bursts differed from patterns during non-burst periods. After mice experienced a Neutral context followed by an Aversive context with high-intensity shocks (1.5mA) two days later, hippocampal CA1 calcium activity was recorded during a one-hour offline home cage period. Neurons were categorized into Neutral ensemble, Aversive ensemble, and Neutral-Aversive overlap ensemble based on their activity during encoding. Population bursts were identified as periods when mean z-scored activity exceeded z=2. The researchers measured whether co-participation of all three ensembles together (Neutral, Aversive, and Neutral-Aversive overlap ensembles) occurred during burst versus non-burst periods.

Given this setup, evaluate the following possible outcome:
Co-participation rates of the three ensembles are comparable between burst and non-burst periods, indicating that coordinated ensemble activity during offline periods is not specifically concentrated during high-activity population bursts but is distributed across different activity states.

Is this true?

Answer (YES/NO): NO